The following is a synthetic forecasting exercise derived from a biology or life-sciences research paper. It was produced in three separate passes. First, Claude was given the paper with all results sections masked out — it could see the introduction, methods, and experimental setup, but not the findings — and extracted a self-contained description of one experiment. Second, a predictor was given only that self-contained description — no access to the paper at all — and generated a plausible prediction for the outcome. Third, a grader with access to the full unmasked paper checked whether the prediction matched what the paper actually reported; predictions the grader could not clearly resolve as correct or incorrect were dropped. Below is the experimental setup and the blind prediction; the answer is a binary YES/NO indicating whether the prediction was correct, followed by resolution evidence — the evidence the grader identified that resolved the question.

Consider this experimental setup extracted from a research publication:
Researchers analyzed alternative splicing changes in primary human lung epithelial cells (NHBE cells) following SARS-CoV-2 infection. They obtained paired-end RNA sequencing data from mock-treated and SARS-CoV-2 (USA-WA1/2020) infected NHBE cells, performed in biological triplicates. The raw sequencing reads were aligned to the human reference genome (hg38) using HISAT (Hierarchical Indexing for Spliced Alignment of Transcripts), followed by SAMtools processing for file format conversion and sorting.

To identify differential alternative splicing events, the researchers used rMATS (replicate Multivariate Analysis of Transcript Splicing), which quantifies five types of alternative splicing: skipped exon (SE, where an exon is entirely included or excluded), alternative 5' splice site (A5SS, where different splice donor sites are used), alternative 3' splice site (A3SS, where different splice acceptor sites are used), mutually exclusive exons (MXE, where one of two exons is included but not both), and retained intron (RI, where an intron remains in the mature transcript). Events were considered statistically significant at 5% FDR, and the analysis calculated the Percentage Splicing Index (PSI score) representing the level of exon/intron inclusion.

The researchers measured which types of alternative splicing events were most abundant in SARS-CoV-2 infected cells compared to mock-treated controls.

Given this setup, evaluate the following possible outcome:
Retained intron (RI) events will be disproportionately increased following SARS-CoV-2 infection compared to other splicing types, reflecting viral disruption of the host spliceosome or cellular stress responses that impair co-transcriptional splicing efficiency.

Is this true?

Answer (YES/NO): NO